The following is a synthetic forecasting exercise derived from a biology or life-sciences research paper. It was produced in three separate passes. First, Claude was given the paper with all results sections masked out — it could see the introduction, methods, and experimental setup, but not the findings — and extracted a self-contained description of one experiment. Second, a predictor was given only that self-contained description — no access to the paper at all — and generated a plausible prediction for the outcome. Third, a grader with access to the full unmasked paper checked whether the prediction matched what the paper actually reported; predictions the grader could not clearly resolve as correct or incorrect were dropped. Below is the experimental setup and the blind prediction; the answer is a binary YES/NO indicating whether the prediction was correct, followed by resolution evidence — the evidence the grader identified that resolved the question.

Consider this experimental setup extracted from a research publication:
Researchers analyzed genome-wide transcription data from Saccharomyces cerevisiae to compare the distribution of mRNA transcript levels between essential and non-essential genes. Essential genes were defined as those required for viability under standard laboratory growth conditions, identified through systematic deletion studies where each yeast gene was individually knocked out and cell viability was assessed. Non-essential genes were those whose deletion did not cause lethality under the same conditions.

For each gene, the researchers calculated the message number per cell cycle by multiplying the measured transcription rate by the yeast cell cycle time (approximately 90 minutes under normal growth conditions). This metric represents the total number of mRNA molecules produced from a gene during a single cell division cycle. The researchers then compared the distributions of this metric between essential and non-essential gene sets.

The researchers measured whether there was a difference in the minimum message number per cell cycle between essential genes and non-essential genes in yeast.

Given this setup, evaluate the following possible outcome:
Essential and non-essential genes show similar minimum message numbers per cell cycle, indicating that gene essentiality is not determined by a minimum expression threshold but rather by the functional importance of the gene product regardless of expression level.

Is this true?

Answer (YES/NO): NO